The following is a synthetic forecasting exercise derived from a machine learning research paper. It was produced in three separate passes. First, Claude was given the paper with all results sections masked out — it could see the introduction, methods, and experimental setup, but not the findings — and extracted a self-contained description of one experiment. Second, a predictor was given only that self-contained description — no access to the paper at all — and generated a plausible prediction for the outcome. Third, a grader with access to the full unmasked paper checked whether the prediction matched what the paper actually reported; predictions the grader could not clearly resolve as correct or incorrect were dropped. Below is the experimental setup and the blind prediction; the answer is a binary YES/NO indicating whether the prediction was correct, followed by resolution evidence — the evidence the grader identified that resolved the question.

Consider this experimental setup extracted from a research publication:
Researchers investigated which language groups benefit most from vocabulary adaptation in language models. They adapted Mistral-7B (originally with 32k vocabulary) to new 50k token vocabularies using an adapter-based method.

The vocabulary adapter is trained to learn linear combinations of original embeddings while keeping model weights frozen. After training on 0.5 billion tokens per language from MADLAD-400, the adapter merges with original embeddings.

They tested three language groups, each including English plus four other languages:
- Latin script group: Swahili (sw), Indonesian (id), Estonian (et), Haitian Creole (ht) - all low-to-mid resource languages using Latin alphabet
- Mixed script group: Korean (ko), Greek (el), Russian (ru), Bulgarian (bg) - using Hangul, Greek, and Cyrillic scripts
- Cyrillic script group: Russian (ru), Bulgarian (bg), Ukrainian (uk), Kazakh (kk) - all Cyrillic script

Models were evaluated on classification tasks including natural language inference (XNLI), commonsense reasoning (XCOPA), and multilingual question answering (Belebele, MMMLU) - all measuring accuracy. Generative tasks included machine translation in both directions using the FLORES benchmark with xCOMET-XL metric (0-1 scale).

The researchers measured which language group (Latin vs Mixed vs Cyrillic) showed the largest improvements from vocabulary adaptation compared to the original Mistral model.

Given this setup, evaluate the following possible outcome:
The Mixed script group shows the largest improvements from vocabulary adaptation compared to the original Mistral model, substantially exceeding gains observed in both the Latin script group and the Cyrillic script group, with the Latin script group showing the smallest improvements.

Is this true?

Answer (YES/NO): NO